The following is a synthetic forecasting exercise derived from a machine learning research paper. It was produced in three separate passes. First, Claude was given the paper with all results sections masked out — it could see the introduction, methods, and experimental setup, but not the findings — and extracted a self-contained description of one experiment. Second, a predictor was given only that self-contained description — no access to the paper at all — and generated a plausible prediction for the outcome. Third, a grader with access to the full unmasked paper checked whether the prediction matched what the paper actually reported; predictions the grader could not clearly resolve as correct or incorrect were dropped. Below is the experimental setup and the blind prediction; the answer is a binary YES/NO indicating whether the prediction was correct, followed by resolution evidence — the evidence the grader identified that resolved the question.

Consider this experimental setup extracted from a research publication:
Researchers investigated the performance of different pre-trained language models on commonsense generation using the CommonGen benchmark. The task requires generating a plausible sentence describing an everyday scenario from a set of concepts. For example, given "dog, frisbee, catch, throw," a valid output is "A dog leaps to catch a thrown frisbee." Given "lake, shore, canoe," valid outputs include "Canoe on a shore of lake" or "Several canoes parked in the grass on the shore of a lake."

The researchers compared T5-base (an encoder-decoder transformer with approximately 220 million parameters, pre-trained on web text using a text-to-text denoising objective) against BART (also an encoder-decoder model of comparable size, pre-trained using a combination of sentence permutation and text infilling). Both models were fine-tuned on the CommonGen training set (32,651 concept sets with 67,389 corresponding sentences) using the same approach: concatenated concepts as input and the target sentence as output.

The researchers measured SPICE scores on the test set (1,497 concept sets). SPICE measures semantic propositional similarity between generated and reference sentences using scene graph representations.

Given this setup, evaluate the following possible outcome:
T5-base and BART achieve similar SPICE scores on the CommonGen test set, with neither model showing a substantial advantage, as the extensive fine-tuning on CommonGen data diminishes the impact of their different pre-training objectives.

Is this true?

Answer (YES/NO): NO